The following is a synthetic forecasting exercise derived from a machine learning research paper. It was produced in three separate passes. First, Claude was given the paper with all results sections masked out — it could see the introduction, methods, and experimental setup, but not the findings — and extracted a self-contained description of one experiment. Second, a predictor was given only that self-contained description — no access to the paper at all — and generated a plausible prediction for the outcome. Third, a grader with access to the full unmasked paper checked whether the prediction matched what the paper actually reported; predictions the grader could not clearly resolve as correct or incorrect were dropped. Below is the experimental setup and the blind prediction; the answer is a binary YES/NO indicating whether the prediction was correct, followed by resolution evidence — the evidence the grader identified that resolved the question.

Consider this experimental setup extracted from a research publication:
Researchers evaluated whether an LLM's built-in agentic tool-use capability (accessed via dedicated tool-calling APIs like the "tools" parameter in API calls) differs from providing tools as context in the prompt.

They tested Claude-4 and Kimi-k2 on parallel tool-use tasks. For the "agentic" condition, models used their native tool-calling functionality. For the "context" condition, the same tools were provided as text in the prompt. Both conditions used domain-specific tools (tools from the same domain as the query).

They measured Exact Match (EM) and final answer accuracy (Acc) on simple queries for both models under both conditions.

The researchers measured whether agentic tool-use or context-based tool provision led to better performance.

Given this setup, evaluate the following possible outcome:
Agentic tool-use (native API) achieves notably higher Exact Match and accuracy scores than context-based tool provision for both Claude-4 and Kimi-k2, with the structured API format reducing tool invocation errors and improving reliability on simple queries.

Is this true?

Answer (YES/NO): NO